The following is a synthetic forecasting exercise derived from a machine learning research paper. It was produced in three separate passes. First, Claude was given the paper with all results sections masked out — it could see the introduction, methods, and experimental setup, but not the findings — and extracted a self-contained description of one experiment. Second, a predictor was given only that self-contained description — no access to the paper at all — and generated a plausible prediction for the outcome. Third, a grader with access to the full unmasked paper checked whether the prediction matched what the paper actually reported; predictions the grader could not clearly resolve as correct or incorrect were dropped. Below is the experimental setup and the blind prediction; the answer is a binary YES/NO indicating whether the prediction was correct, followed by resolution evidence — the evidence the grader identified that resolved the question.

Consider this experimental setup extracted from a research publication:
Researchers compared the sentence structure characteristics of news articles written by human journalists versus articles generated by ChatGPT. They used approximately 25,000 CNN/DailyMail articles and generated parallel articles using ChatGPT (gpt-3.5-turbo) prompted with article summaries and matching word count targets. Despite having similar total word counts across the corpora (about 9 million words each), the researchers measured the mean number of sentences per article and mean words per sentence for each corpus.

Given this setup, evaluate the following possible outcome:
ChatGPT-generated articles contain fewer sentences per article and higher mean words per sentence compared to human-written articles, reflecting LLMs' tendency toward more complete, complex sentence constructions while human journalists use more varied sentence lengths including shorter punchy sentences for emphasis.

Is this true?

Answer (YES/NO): YES